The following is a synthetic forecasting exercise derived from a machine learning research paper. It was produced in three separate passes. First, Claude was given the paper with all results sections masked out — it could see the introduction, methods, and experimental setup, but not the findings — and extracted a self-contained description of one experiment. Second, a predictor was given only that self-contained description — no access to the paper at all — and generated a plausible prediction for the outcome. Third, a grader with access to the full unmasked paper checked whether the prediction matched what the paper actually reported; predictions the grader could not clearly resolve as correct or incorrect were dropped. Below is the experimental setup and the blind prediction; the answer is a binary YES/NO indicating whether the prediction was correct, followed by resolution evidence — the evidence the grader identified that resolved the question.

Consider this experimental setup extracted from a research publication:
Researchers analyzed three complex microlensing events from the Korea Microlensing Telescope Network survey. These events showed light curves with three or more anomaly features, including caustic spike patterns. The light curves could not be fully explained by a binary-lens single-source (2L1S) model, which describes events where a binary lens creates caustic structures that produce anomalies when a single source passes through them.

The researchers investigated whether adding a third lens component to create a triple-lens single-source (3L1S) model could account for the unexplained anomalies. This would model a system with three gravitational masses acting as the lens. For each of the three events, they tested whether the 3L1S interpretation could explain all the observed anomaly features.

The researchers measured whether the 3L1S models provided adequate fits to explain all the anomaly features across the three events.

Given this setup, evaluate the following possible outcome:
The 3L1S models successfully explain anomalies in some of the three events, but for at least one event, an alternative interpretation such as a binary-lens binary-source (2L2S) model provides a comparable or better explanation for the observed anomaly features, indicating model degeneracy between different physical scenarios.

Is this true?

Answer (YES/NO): NO